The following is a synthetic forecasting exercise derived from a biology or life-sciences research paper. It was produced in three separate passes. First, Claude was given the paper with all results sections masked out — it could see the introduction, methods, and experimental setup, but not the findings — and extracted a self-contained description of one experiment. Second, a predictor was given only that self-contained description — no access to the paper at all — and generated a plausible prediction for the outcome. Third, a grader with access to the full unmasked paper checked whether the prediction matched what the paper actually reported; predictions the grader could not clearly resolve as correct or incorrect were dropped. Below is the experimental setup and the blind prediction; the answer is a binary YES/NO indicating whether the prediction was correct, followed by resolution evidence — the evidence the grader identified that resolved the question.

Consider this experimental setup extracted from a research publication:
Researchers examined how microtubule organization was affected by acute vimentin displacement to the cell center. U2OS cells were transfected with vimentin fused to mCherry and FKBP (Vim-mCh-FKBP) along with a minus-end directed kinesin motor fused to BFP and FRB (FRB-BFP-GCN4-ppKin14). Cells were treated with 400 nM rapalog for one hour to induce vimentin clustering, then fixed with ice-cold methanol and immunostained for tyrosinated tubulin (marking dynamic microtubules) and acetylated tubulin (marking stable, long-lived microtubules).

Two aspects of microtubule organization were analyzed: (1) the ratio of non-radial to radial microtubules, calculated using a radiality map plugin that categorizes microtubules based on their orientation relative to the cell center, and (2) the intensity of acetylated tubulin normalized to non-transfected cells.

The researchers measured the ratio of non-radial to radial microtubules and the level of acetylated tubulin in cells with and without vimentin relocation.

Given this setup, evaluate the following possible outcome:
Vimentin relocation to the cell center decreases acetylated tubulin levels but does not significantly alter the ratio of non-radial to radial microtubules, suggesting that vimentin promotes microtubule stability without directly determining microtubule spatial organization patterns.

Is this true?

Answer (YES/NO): NO